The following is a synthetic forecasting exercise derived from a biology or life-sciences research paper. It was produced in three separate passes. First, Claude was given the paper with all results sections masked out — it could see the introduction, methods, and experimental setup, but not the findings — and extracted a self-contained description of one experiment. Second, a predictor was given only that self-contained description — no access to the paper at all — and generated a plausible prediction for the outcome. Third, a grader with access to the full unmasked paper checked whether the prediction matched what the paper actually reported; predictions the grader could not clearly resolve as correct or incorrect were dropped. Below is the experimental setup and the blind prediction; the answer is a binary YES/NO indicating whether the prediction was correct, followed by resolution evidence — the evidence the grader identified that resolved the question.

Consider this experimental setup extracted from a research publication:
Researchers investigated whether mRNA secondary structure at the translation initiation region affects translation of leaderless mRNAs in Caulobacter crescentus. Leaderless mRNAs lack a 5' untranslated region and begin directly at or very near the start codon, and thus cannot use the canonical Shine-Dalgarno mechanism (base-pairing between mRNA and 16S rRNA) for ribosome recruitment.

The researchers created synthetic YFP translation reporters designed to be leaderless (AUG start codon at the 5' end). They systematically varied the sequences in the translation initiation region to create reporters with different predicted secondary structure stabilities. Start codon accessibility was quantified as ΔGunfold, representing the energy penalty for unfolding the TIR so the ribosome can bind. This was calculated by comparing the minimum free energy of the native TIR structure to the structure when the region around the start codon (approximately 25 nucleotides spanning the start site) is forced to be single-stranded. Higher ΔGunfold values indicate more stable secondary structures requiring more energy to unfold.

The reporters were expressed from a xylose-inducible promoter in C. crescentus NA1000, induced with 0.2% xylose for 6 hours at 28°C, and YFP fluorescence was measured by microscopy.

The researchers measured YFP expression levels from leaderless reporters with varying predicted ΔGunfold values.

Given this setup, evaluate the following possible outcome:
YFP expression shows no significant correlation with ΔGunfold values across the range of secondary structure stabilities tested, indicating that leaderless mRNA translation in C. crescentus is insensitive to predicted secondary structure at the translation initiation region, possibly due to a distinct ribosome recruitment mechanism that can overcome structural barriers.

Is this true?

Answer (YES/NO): NO